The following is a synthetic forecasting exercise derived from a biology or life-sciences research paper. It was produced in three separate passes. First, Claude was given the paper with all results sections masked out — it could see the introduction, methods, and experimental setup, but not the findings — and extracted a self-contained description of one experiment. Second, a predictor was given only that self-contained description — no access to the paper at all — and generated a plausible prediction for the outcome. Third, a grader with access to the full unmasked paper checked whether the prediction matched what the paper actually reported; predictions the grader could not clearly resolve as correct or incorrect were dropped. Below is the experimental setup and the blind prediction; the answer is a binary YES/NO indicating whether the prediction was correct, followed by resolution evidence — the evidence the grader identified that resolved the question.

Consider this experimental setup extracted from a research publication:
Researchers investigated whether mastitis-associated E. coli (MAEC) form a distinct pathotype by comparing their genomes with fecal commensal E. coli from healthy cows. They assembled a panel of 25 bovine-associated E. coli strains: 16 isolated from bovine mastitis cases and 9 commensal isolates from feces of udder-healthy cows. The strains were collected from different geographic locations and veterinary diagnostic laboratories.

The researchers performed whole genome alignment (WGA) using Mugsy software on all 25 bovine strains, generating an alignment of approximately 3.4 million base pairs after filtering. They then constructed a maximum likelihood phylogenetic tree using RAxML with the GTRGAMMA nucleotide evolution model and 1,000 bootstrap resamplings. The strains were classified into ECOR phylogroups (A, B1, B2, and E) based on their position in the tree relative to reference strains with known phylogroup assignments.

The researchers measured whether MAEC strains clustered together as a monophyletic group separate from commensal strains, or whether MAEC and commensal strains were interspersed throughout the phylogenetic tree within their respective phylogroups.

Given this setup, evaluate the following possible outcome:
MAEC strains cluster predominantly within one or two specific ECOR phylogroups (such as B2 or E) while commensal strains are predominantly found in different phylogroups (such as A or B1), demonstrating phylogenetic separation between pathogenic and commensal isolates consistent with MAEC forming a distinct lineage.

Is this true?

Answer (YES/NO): NO